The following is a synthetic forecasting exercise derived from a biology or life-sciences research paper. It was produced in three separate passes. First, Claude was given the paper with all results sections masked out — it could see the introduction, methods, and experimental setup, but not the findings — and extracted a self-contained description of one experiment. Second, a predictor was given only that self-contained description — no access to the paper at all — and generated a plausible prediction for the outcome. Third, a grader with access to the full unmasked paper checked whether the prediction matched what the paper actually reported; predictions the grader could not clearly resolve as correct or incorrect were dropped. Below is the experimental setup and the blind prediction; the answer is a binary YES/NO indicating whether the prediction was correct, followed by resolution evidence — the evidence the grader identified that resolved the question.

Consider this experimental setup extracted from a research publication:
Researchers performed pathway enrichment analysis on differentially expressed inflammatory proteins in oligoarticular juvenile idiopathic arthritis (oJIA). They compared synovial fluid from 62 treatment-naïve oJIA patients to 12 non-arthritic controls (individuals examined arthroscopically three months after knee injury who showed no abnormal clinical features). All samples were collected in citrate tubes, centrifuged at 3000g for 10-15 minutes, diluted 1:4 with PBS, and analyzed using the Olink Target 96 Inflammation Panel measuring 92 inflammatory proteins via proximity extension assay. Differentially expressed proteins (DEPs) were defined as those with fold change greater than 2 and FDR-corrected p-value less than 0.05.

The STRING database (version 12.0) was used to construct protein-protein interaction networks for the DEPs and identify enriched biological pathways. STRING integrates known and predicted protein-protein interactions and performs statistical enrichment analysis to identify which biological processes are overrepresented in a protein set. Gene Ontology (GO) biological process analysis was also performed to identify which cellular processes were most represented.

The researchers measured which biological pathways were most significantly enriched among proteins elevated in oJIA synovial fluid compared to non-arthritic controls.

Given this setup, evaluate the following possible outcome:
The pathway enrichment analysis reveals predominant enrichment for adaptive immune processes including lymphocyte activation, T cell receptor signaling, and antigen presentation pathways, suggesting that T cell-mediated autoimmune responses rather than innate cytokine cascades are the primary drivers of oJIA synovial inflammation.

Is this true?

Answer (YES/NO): NO